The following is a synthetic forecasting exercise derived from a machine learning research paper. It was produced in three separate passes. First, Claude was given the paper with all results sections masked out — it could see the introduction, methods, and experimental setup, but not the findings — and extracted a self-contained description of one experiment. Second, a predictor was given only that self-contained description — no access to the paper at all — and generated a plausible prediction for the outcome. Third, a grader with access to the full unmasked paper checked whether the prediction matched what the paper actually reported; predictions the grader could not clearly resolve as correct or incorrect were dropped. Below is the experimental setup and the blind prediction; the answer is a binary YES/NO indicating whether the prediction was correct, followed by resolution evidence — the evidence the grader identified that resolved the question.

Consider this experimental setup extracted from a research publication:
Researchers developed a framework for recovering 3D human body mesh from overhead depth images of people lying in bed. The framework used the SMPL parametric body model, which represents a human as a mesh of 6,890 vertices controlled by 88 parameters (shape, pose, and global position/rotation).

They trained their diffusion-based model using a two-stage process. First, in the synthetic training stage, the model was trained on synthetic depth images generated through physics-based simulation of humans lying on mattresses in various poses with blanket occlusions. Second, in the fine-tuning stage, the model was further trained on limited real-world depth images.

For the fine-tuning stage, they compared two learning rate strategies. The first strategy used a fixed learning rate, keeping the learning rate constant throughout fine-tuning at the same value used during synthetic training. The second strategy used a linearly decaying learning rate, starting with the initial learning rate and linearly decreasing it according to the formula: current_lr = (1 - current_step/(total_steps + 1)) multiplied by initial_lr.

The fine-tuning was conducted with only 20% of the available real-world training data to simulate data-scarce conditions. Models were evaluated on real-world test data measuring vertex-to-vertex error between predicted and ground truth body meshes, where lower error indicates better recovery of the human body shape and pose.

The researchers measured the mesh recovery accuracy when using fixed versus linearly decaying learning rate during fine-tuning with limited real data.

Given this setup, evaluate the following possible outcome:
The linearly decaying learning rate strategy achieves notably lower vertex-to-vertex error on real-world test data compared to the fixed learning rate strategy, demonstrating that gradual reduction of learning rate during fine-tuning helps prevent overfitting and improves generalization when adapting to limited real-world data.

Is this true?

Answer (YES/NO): YES